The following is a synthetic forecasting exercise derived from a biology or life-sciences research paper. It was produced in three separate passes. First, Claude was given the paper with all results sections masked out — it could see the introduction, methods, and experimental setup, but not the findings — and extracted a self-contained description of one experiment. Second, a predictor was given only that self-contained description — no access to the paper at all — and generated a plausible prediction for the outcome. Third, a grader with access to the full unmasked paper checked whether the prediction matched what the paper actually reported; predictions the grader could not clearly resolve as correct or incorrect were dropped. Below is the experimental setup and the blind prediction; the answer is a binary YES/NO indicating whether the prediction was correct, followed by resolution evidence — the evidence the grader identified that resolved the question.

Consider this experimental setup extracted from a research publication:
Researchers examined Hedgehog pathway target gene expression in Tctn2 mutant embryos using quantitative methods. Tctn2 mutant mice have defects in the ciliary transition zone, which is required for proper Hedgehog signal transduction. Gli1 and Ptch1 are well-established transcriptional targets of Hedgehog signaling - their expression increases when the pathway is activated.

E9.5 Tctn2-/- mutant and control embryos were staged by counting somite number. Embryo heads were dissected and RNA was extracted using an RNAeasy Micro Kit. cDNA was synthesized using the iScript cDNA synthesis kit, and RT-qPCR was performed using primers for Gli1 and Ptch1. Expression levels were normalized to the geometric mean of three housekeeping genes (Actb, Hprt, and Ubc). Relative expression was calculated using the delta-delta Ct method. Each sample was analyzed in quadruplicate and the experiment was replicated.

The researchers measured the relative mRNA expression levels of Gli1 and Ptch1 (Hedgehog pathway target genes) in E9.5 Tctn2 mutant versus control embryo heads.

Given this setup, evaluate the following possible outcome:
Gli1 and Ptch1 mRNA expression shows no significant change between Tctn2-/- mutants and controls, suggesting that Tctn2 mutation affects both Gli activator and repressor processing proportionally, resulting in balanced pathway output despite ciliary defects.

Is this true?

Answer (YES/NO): NO